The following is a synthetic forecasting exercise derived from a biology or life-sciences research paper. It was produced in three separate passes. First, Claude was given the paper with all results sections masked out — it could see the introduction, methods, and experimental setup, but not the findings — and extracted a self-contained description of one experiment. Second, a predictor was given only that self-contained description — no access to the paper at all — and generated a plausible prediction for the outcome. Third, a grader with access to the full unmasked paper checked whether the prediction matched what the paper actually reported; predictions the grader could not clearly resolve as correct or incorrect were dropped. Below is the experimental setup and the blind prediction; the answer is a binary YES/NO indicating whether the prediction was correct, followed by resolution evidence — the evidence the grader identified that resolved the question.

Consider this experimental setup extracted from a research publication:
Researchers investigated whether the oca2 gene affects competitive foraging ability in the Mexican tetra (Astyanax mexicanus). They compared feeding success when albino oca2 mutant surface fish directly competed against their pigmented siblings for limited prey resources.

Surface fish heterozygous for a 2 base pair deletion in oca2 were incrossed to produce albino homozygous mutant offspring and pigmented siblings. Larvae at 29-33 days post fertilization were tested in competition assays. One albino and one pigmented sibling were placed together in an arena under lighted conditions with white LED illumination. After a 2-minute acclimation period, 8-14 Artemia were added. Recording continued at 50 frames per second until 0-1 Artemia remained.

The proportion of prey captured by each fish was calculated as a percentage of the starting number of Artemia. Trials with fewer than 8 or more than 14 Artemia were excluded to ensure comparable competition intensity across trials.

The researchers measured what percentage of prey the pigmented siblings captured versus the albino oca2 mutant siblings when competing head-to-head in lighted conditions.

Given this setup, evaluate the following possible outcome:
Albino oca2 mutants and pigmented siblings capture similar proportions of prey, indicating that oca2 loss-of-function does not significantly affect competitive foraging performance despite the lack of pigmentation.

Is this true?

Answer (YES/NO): NO